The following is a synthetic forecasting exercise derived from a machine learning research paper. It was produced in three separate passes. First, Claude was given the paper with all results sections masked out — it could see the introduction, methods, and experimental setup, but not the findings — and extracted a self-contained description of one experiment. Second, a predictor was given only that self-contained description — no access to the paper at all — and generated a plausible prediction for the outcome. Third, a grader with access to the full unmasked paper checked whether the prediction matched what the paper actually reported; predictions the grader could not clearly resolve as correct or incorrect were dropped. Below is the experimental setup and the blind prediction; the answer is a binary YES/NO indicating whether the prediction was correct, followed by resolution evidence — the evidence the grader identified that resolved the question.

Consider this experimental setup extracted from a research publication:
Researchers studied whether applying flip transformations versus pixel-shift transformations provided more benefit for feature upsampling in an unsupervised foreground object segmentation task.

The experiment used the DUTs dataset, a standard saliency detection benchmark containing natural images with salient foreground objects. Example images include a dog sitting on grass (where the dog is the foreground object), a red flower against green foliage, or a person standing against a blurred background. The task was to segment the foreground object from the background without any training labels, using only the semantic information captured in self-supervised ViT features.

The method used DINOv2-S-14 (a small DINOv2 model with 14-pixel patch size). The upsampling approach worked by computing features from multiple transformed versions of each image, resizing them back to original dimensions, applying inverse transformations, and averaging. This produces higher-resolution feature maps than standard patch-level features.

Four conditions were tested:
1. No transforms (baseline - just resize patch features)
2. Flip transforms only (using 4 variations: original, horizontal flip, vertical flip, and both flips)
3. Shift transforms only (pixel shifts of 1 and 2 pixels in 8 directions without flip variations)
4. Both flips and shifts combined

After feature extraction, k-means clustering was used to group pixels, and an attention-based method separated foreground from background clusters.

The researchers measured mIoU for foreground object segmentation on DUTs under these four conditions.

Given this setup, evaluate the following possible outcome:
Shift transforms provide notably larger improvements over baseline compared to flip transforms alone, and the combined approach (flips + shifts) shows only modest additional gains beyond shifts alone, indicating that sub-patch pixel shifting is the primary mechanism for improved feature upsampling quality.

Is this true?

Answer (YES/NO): NO